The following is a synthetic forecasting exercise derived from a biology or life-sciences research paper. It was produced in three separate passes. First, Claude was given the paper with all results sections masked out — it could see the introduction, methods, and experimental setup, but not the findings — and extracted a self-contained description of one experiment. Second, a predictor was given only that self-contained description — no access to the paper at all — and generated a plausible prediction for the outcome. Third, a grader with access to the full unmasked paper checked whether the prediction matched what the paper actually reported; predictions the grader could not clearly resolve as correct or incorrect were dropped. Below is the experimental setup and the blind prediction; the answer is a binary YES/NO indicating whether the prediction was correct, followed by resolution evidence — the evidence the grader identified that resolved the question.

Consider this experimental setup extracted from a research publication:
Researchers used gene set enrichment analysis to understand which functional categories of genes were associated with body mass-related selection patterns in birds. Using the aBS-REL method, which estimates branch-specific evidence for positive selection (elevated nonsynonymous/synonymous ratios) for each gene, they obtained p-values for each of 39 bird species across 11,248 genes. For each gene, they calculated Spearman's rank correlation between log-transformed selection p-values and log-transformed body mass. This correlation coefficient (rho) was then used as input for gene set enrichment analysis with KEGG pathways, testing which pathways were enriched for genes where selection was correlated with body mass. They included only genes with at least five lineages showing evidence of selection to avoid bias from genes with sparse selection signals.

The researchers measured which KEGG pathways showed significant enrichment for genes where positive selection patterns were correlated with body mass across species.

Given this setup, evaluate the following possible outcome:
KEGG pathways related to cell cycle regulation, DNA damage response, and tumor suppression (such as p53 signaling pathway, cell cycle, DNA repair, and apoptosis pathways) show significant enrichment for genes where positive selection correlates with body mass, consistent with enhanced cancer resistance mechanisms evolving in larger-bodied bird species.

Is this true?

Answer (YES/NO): NO